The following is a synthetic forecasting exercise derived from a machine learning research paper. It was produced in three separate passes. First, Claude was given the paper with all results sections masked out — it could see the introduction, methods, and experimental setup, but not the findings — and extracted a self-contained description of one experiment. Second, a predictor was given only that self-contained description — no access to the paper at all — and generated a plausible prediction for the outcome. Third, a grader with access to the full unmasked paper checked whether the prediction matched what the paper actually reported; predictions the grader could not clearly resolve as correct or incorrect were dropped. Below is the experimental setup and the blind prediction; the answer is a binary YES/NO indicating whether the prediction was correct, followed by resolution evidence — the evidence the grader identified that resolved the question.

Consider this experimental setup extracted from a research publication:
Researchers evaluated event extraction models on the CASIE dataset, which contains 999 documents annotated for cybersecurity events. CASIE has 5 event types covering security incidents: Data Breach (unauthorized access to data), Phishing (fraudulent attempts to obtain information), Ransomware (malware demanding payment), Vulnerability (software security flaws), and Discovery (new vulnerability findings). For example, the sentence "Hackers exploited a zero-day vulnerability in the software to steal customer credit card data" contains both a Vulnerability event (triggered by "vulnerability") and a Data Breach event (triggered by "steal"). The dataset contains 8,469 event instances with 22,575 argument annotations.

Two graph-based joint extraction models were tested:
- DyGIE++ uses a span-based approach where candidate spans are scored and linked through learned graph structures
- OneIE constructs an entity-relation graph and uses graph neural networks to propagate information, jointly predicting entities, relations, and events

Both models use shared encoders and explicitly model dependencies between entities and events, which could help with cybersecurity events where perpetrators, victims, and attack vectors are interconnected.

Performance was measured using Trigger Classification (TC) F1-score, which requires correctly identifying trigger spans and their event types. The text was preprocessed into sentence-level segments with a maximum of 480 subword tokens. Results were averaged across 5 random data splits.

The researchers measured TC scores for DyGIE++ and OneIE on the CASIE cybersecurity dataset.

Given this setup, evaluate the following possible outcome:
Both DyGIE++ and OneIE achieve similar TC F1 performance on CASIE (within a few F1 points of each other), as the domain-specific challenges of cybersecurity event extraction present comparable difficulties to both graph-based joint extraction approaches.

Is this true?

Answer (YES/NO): NO